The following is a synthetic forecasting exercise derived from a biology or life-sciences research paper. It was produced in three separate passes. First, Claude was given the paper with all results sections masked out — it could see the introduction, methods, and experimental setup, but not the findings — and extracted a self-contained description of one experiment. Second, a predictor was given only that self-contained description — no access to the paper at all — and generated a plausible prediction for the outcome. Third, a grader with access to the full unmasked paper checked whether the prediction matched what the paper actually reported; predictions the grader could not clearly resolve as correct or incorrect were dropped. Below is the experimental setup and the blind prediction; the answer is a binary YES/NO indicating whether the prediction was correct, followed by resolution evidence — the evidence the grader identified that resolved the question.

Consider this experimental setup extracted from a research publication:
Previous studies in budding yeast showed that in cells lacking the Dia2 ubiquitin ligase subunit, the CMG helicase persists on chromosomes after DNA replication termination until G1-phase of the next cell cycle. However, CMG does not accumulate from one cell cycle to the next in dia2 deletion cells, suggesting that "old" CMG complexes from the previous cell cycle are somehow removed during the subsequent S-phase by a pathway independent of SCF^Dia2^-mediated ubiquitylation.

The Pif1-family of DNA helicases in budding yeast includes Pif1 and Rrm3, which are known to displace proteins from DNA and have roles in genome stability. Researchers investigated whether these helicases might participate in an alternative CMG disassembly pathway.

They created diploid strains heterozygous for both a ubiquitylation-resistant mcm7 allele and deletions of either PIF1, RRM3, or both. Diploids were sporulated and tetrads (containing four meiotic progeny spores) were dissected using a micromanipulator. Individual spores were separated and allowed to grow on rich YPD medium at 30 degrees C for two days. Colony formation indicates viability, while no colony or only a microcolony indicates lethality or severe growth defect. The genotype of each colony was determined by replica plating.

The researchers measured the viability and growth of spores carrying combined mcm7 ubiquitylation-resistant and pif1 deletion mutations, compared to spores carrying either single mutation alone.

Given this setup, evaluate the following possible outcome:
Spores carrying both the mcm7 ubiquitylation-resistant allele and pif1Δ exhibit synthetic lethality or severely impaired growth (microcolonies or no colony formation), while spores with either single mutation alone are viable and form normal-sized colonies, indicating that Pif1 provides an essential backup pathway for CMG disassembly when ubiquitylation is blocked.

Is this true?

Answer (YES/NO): NO